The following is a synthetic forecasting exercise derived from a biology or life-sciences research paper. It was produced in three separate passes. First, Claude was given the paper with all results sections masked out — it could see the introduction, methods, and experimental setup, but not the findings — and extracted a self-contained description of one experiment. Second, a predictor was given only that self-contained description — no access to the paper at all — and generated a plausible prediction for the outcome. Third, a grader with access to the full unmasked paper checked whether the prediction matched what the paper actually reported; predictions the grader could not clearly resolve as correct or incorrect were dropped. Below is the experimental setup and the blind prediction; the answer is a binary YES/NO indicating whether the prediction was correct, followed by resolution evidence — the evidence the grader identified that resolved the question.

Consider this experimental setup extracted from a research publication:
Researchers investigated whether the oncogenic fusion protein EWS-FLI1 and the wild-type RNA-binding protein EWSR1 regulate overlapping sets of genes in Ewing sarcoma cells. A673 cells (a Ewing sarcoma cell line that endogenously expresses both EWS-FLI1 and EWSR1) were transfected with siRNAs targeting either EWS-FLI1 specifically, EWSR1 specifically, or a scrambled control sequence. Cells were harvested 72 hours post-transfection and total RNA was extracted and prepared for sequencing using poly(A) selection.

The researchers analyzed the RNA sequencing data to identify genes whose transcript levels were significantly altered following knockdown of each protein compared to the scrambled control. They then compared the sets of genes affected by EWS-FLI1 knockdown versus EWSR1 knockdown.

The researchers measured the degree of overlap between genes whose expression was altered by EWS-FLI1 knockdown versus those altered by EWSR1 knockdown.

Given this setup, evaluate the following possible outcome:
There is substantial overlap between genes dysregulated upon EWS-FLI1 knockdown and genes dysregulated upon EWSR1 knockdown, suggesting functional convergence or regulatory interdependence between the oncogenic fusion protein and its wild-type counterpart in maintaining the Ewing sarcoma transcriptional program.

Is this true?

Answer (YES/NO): YES